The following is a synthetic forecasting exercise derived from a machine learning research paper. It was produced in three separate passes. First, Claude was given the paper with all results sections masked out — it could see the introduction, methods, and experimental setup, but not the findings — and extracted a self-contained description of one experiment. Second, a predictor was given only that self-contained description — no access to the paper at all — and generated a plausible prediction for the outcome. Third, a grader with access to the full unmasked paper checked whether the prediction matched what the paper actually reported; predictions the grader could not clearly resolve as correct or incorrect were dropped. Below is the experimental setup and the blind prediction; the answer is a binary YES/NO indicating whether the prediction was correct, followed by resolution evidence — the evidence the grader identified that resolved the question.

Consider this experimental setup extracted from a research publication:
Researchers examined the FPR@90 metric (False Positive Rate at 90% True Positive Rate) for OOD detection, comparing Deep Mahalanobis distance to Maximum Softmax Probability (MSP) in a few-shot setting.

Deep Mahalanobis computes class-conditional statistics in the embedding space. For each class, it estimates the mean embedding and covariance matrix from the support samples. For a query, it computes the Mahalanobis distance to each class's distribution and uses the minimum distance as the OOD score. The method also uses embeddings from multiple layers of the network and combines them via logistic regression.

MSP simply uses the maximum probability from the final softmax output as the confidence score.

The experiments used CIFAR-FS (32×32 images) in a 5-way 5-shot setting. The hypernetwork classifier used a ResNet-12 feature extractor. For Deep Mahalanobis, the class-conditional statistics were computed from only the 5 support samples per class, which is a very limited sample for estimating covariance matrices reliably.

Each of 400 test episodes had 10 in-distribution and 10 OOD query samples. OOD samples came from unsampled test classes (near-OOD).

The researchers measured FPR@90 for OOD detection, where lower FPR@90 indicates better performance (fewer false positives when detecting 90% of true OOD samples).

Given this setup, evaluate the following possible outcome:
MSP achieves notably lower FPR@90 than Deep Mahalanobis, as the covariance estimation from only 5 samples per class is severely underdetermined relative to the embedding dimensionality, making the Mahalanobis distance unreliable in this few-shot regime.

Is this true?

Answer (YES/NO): YES